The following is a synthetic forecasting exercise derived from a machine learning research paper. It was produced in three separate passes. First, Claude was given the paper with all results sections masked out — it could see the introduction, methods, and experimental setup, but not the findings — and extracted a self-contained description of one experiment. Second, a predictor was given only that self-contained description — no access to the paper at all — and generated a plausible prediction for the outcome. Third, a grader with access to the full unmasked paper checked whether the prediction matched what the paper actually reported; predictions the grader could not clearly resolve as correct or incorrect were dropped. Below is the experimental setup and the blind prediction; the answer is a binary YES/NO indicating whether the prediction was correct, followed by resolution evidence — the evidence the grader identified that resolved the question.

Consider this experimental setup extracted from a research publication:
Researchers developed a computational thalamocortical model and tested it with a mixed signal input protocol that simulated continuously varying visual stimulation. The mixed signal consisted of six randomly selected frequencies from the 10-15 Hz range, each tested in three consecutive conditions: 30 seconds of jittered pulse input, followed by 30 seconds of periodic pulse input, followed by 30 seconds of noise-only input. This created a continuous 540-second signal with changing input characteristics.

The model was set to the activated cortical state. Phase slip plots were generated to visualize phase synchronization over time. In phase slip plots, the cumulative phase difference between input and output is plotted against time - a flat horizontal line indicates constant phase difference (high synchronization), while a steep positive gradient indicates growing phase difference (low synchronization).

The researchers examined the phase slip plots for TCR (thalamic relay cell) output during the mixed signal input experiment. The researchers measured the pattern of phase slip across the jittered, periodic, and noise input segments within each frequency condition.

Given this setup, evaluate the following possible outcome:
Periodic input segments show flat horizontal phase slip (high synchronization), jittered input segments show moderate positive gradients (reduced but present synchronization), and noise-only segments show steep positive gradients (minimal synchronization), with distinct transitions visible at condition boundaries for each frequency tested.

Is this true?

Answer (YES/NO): NO